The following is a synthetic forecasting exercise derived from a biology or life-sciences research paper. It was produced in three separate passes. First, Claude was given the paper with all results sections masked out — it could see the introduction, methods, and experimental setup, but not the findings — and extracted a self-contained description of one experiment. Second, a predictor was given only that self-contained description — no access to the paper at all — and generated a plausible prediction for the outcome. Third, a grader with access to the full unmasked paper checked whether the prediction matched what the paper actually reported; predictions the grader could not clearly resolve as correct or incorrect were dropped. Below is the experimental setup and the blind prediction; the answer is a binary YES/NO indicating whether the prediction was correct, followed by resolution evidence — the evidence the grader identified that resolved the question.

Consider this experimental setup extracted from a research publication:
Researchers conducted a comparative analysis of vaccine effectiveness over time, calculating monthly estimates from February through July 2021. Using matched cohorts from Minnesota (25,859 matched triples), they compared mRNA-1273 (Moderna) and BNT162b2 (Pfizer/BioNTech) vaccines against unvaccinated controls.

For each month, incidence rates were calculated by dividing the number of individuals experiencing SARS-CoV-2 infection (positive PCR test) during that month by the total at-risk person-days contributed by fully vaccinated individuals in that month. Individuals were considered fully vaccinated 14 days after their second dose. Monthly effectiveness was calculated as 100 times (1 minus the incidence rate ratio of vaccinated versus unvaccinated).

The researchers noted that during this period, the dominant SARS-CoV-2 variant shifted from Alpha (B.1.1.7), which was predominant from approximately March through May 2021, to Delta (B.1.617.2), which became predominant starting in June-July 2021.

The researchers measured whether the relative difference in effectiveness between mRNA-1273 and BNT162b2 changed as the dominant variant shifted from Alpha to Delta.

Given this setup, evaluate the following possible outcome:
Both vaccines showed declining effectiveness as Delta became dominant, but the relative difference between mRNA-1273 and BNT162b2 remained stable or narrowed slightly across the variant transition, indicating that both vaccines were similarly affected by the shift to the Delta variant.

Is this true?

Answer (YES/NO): NO